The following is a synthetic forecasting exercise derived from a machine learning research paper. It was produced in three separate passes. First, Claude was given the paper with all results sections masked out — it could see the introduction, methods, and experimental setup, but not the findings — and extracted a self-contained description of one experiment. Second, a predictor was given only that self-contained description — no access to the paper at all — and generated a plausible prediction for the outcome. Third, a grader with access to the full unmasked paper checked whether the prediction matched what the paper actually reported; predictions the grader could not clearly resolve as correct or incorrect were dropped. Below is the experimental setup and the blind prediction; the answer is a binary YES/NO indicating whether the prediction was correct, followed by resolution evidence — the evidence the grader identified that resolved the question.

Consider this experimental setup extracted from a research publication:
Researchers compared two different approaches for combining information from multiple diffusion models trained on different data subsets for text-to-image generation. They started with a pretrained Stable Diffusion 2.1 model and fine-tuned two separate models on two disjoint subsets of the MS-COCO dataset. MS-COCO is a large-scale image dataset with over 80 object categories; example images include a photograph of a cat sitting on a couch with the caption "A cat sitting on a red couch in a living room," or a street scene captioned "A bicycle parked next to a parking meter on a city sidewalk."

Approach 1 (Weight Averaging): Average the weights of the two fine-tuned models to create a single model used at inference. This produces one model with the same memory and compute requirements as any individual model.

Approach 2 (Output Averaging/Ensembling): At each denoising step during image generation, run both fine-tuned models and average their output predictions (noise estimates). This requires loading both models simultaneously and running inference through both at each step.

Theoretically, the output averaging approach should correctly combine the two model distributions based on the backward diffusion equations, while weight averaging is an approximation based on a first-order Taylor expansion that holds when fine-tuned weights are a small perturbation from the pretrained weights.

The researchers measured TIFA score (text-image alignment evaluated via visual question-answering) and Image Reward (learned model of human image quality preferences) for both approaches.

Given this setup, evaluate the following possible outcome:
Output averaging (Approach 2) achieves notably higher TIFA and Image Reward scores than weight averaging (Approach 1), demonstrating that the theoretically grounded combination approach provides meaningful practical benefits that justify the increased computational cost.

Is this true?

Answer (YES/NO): NO